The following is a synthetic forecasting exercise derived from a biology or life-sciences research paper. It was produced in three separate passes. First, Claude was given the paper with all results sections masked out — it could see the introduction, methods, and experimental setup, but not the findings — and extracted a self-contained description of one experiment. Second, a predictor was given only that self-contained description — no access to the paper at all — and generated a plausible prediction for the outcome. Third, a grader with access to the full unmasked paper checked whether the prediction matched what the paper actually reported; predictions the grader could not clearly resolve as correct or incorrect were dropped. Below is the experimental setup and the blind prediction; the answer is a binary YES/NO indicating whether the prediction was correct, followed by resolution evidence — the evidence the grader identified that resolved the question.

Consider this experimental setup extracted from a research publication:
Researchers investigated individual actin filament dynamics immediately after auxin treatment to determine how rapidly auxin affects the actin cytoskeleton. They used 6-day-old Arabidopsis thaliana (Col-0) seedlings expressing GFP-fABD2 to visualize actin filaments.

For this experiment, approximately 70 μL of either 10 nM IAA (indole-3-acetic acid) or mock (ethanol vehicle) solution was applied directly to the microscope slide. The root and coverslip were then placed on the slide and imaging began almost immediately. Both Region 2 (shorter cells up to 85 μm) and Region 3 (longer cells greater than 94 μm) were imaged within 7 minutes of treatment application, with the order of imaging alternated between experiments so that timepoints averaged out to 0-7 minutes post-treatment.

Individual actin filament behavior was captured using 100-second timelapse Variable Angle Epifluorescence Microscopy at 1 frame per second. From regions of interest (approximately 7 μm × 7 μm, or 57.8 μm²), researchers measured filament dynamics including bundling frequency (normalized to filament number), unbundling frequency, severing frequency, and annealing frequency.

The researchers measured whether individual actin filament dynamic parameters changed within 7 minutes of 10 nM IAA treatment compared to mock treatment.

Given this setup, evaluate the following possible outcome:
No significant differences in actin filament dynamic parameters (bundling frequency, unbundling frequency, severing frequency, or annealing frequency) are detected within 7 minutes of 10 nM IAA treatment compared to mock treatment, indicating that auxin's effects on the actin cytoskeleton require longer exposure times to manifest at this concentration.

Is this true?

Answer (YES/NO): NO